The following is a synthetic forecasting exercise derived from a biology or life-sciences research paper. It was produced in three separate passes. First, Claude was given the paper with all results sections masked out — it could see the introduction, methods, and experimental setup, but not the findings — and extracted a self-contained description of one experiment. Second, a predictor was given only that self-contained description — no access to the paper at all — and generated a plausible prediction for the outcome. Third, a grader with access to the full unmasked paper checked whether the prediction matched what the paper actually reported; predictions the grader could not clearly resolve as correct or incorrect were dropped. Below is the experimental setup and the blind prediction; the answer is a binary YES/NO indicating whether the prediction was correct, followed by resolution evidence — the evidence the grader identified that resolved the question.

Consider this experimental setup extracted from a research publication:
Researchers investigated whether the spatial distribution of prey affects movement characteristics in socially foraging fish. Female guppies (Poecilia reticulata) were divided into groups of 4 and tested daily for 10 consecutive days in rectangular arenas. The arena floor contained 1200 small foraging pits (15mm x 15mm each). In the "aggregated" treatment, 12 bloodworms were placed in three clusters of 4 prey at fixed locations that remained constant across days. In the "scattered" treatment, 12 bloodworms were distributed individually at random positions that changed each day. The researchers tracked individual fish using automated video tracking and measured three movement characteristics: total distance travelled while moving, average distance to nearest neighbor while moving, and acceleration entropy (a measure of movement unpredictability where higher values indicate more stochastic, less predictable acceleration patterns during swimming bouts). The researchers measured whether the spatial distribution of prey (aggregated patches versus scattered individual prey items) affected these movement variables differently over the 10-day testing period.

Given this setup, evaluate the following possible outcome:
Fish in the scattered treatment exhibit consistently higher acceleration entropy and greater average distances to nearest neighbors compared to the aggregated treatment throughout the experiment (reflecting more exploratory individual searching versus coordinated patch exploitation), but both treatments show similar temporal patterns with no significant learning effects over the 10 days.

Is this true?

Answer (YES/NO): NO